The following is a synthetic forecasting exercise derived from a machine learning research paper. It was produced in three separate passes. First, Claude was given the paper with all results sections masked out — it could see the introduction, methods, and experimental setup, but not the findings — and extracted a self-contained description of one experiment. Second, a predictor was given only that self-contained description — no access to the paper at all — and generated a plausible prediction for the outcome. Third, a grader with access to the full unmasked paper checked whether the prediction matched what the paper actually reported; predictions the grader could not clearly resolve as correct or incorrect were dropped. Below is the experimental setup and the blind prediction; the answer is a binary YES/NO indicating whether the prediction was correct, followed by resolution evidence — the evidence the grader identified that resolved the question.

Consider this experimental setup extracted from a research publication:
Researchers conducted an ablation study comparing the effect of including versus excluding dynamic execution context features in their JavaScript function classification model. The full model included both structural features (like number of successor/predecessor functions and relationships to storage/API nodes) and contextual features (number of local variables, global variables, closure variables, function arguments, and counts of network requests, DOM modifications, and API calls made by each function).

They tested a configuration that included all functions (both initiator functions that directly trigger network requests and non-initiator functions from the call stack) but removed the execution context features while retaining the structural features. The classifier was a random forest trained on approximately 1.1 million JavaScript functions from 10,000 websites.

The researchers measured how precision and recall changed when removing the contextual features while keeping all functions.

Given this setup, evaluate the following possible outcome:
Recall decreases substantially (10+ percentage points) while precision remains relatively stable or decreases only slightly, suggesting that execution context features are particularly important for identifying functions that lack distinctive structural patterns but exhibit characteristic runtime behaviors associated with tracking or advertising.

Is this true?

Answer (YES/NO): NO